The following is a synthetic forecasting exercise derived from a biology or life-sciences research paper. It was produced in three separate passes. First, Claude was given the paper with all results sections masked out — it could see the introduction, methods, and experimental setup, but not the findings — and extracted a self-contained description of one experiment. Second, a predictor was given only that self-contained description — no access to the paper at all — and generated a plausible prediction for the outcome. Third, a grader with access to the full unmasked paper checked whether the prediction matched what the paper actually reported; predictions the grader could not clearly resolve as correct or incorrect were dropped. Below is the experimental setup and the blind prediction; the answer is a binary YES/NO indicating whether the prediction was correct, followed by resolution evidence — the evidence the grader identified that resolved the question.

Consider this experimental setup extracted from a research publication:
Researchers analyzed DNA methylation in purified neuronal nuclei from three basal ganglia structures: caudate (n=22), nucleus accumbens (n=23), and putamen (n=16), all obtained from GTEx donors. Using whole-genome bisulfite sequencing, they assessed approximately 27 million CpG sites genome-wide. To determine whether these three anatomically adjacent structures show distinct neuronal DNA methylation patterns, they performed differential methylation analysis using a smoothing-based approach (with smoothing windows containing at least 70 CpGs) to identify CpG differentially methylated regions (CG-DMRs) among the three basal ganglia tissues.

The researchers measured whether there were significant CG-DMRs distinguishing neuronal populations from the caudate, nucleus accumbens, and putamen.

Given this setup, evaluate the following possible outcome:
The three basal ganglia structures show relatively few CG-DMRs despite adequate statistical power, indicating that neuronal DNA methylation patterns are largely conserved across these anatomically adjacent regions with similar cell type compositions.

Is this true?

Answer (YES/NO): NO